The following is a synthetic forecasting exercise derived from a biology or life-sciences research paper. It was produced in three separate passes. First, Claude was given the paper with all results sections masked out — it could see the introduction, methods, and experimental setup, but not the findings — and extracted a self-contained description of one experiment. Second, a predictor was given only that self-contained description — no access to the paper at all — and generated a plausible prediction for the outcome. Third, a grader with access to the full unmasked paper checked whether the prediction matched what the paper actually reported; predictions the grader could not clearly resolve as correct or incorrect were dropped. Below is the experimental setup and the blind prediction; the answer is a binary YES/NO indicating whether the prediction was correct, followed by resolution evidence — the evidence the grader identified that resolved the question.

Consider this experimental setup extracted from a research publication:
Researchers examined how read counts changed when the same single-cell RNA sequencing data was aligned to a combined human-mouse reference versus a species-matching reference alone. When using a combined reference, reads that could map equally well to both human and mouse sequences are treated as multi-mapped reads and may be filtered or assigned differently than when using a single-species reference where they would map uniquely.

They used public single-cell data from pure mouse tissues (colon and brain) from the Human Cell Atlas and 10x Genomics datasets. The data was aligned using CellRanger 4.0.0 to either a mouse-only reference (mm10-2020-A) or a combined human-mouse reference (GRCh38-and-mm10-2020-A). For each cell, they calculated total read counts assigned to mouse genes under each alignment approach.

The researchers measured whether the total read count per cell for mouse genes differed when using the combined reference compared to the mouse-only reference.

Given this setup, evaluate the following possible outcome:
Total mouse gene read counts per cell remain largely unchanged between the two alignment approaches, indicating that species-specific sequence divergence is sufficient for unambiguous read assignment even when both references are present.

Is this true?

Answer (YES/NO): NO